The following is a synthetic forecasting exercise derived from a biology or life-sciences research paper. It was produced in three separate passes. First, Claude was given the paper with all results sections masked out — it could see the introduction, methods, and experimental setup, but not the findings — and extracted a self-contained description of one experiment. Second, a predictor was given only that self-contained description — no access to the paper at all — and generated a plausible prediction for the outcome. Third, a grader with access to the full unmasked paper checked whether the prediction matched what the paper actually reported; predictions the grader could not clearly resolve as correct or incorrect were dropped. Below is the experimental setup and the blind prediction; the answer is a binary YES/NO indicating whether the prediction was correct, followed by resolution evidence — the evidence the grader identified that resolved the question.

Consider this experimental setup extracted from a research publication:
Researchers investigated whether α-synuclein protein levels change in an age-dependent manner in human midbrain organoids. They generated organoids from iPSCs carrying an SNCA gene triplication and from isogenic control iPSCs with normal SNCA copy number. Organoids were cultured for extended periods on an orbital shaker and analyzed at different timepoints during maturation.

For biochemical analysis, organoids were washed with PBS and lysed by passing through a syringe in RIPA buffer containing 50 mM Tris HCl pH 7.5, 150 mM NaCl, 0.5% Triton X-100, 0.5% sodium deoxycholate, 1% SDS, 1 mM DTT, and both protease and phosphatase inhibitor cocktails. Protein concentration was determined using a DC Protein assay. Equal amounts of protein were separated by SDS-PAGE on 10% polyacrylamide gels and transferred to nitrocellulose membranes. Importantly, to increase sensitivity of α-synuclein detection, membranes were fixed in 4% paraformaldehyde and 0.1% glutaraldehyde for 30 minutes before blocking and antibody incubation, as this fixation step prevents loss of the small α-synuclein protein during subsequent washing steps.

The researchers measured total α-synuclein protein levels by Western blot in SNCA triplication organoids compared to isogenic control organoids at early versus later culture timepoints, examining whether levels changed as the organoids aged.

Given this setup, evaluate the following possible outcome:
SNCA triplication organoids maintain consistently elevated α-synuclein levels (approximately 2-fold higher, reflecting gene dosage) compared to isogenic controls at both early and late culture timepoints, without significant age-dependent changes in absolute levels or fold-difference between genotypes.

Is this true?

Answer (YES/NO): YES